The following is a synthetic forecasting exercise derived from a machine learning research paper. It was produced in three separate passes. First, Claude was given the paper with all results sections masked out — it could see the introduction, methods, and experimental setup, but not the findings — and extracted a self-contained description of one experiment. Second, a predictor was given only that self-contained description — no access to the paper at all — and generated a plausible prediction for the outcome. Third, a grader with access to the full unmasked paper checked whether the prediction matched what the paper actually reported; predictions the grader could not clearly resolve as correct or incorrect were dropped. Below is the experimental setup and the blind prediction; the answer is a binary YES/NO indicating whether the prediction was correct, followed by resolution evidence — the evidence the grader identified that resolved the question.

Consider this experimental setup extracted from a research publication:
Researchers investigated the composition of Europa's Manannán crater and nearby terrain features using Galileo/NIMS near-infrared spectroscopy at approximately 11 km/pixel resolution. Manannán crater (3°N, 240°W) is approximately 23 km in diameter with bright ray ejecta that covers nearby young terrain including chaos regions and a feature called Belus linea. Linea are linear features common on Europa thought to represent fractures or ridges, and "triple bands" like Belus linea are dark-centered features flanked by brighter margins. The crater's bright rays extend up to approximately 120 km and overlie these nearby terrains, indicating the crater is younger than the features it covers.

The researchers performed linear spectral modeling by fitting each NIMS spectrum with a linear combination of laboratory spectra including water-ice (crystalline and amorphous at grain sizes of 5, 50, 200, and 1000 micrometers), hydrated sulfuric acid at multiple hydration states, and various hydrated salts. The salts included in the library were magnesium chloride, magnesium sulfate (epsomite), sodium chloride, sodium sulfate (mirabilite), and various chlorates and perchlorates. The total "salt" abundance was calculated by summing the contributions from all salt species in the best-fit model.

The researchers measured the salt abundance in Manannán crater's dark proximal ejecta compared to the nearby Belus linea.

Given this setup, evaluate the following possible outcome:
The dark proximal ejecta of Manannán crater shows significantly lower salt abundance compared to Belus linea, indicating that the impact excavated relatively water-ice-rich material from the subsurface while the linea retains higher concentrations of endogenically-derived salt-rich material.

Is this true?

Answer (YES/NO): NO